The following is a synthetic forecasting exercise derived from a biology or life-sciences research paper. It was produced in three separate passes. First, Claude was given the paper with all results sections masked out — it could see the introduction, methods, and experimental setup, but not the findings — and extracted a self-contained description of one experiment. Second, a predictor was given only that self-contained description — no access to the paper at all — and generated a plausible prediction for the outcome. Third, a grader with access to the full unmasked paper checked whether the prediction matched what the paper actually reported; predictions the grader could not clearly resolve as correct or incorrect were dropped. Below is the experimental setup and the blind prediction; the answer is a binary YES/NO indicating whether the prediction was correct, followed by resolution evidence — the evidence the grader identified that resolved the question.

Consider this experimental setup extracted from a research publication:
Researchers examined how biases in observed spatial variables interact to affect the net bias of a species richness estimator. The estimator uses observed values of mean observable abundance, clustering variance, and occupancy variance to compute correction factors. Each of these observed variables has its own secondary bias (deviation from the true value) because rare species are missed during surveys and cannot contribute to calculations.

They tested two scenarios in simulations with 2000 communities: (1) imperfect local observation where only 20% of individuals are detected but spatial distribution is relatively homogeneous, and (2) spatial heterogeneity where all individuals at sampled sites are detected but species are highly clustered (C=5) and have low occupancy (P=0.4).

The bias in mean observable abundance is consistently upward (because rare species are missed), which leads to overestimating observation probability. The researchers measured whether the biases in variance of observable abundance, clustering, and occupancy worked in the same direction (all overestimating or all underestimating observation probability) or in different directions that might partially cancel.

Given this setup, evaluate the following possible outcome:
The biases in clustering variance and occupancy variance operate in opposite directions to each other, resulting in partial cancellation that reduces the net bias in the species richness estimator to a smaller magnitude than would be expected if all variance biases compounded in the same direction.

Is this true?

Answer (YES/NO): NO